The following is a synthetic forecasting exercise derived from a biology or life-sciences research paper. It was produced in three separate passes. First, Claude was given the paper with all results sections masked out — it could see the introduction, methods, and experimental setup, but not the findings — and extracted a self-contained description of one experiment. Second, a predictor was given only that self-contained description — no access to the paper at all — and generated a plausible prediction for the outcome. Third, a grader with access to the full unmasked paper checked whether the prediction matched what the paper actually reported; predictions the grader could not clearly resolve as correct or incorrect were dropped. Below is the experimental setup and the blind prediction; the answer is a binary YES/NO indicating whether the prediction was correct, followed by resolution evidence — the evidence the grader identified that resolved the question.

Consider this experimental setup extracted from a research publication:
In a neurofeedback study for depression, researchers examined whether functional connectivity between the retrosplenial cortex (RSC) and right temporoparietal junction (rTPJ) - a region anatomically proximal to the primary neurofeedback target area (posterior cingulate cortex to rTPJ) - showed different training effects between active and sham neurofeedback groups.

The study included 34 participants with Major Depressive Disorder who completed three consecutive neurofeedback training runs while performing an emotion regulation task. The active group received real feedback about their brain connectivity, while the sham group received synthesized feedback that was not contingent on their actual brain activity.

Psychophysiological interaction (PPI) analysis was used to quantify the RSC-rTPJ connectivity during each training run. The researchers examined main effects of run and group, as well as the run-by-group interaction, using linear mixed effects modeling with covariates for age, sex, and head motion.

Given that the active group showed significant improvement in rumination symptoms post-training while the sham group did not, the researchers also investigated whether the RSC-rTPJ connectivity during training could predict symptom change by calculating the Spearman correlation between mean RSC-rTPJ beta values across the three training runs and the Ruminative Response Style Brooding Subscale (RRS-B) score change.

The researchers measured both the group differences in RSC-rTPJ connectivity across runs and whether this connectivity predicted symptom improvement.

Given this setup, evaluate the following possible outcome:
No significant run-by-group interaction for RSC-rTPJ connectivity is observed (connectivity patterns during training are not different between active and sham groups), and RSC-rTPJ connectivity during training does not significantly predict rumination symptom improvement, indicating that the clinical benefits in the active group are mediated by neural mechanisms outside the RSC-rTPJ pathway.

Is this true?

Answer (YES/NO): NO